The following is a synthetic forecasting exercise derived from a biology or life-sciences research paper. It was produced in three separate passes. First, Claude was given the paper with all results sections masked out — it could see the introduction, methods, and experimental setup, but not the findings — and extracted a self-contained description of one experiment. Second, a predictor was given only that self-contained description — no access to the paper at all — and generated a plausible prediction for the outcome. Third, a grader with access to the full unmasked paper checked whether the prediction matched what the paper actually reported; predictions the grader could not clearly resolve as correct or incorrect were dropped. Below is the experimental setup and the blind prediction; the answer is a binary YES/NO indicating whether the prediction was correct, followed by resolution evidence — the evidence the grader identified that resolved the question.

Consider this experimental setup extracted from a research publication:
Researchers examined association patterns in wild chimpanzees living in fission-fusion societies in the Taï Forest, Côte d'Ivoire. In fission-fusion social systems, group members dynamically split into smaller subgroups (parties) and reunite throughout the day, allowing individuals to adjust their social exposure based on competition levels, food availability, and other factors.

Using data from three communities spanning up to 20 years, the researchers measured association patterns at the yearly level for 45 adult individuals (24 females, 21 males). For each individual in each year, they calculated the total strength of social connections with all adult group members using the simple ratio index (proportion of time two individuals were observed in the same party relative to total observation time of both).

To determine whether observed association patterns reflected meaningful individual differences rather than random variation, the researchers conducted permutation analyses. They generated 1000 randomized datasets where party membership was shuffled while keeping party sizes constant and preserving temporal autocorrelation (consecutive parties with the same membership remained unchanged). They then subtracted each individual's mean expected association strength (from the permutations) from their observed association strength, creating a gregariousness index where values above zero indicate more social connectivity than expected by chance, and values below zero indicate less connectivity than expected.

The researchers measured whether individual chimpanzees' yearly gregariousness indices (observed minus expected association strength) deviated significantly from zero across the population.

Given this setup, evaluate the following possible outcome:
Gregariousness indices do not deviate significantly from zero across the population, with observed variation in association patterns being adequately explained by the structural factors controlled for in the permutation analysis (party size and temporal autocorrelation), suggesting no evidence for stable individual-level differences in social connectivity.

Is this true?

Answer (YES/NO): NO